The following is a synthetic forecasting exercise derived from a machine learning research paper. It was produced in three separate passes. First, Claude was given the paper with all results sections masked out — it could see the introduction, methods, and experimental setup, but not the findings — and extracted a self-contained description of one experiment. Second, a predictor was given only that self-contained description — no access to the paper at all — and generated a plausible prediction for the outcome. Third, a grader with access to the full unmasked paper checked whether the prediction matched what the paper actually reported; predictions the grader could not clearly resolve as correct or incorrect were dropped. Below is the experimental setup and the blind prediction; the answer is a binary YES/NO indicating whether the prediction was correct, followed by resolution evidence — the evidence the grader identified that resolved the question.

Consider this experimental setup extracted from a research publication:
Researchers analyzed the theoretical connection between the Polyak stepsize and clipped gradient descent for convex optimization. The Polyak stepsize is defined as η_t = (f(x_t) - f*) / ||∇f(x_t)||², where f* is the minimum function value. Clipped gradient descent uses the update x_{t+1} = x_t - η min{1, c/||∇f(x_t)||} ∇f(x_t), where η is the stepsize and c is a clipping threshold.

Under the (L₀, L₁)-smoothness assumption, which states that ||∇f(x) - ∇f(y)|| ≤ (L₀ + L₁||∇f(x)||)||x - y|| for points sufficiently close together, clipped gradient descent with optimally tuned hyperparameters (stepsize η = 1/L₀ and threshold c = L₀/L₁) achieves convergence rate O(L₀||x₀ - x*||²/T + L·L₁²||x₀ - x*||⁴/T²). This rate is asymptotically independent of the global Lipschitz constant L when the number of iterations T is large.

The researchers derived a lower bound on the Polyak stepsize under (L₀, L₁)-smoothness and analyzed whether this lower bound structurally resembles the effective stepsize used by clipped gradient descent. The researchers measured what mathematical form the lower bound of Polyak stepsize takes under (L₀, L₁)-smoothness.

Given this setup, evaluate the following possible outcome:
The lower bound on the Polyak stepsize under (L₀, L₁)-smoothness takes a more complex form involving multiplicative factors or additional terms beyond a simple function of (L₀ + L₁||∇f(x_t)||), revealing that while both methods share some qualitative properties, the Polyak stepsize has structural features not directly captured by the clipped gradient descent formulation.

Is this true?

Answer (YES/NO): NO